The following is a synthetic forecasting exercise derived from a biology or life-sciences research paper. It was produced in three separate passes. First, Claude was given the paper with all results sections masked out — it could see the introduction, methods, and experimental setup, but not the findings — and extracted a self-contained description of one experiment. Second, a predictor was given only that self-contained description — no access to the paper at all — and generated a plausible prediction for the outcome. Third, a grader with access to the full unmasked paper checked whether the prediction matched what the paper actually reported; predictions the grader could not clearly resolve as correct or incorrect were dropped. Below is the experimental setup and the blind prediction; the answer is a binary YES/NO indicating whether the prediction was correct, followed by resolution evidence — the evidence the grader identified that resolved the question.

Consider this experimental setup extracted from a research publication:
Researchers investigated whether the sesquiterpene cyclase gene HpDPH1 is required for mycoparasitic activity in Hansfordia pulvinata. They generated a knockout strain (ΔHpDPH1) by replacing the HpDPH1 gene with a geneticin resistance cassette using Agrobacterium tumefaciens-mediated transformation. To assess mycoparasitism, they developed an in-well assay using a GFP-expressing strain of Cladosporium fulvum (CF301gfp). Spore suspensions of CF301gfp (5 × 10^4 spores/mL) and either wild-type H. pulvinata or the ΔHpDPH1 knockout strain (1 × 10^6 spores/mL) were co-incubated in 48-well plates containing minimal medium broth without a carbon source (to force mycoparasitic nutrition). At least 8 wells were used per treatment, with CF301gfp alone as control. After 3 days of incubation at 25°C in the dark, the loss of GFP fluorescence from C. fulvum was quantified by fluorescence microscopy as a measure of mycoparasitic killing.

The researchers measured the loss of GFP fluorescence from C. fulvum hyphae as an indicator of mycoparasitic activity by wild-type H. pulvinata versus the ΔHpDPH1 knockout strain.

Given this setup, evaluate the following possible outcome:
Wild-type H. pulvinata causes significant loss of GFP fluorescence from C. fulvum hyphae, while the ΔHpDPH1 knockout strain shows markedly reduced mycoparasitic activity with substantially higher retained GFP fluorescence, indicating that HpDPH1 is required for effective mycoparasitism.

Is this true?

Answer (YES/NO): NO